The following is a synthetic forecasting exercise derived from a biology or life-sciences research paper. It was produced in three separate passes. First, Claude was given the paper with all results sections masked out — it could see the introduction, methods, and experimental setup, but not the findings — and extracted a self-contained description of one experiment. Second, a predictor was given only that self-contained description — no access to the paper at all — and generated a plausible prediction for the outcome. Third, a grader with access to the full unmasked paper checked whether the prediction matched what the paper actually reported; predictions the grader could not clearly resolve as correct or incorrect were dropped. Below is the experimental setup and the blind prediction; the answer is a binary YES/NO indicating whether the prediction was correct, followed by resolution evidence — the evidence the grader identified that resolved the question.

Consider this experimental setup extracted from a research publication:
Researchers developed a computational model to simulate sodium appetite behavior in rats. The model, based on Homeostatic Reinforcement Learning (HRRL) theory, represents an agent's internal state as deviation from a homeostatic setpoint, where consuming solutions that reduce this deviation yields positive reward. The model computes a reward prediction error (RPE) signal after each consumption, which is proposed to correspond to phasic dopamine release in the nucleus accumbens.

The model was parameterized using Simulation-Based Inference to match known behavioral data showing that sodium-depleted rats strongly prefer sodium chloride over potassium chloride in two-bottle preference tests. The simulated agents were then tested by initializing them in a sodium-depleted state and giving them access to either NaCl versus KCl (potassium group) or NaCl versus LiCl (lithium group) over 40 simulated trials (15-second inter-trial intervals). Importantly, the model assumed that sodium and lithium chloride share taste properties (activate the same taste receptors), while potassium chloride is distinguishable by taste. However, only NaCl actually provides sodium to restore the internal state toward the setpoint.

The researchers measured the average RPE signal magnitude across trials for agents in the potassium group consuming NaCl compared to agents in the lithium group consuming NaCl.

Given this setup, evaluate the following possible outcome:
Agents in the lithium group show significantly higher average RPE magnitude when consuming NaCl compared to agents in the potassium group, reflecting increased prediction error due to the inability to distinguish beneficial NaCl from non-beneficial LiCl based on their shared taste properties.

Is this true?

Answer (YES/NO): NO